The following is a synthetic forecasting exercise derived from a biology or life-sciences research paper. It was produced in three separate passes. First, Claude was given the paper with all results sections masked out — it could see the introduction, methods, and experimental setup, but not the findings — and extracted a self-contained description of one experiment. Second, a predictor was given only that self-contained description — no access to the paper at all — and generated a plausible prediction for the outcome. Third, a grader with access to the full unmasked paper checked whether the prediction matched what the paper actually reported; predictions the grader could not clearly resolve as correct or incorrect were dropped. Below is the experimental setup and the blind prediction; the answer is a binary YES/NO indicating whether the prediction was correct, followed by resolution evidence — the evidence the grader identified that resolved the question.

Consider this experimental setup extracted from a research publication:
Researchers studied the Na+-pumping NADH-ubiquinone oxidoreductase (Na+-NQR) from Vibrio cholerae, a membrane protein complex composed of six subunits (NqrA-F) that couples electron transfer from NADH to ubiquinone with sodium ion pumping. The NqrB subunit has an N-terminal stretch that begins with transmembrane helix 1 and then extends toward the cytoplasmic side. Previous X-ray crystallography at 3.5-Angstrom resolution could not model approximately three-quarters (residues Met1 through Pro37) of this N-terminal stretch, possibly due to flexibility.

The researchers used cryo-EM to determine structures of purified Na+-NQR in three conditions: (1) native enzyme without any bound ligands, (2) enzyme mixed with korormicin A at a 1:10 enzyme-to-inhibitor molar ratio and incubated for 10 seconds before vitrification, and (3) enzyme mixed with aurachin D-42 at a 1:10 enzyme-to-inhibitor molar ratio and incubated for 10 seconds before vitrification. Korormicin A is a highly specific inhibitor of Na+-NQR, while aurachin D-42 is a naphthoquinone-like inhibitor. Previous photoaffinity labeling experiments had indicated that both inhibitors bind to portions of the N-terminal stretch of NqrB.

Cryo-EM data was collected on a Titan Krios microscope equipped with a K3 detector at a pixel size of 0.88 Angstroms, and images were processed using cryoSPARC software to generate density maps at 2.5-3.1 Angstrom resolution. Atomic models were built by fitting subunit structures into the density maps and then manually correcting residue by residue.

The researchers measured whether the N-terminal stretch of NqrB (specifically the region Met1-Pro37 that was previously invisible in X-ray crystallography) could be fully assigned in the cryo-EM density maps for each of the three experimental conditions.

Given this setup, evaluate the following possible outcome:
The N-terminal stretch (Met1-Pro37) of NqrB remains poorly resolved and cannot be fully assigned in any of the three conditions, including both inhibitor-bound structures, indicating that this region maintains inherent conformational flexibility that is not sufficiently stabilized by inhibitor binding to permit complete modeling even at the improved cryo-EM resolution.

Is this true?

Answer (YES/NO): NO